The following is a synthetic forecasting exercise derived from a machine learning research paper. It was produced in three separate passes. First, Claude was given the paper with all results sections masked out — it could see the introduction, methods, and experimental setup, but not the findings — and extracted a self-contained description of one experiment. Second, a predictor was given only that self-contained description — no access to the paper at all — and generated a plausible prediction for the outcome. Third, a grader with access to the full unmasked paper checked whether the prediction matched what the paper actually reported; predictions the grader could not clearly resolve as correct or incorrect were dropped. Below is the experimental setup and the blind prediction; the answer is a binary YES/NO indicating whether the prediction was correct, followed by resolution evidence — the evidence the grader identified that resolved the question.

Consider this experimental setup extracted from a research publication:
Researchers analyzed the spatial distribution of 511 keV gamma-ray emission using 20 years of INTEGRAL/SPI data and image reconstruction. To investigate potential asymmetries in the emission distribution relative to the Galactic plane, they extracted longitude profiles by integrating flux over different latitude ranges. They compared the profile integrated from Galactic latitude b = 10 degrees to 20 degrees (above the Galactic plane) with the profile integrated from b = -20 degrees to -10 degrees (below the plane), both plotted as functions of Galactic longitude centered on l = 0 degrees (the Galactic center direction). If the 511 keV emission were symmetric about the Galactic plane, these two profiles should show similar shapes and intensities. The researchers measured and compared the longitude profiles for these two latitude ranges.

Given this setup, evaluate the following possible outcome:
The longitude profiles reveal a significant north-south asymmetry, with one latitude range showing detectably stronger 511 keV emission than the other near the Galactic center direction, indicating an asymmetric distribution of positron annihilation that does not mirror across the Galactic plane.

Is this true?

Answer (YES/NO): YES